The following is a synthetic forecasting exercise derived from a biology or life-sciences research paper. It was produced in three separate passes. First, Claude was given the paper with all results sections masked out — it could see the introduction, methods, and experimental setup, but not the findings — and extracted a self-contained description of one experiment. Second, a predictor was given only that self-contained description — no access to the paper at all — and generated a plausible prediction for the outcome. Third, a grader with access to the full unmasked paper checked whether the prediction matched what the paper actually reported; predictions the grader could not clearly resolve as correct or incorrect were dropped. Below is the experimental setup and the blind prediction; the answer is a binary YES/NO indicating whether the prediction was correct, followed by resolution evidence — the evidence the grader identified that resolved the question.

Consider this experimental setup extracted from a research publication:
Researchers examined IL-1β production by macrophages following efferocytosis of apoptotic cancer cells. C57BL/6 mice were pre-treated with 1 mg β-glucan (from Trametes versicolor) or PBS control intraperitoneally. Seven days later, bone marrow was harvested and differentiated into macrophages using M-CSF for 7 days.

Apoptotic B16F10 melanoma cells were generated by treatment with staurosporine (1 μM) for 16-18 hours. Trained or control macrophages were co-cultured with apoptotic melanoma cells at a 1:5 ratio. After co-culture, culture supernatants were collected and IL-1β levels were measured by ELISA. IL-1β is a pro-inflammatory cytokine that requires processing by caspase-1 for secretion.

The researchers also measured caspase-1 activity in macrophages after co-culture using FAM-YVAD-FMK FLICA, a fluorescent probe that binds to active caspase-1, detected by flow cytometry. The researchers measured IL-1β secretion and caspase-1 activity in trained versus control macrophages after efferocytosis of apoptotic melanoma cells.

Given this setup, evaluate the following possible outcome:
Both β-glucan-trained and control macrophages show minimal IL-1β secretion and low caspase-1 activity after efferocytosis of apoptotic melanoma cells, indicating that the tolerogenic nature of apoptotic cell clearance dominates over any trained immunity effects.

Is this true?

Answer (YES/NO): NO